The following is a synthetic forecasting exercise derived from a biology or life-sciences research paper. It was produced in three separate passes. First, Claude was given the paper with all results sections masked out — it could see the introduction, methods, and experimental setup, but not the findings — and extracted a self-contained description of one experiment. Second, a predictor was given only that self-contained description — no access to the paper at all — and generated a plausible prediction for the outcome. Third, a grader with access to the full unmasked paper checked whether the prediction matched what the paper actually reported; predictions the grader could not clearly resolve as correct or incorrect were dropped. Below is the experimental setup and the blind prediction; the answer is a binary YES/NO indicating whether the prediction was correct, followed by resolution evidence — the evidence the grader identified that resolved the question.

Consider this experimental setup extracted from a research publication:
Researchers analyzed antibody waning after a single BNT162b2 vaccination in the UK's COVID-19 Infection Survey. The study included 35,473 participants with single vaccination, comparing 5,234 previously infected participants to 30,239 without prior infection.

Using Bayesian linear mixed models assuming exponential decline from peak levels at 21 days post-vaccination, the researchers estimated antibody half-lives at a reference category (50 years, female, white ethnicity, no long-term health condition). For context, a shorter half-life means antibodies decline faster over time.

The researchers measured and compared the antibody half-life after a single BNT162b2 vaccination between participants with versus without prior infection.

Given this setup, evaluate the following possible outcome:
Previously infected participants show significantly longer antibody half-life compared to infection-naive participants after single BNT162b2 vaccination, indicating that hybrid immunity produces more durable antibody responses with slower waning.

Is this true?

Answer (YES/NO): YES